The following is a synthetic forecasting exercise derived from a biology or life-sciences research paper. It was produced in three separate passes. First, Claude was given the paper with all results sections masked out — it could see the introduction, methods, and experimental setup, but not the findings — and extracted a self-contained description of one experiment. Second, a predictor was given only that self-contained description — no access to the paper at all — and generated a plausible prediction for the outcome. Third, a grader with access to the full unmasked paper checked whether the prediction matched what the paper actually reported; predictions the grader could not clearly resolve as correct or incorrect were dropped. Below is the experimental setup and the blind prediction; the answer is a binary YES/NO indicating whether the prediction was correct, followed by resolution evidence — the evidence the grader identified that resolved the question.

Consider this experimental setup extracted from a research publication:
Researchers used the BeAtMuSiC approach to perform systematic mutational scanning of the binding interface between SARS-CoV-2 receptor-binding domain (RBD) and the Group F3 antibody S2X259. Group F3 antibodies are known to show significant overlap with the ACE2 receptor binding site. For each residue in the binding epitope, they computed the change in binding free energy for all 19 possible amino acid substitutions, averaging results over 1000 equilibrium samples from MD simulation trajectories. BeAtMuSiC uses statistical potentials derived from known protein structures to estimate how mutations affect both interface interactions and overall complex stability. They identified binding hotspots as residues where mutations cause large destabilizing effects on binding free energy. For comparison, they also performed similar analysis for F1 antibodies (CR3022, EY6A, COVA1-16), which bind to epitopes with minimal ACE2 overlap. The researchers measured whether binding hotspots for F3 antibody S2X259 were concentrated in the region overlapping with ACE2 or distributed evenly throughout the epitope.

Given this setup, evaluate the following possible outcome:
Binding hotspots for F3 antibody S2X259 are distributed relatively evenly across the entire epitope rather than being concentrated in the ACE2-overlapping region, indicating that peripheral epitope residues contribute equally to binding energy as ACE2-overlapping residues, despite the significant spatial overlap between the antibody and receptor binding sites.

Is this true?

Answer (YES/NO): NO